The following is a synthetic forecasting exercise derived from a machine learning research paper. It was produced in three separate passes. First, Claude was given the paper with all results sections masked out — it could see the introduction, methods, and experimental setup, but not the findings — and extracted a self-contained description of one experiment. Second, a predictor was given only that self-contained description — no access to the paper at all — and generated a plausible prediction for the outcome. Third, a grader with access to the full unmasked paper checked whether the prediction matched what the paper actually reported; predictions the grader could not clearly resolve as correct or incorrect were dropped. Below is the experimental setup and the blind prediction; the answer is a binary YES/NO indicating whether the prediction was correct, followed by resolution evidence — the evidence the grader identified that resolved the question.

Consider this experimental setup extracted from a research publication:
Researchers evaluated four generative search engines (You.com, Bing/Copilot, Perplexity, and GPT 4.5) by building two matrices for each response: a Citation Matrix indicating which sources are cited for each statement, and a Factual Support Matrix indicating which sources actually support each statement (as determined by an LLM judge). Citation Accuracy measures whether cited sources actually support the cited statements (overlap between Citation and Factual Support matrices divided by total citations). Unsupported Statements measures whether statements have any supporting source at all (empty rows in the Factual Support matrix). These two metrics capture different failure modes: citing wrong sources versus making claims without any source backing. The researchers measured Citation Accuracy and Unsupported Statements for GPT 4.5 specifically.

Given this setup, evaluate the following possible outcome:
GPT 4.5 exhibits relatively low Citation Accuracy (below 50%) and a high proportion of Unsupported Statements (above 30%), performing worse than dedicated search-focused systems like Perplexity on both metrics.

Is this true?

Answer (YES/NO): YES